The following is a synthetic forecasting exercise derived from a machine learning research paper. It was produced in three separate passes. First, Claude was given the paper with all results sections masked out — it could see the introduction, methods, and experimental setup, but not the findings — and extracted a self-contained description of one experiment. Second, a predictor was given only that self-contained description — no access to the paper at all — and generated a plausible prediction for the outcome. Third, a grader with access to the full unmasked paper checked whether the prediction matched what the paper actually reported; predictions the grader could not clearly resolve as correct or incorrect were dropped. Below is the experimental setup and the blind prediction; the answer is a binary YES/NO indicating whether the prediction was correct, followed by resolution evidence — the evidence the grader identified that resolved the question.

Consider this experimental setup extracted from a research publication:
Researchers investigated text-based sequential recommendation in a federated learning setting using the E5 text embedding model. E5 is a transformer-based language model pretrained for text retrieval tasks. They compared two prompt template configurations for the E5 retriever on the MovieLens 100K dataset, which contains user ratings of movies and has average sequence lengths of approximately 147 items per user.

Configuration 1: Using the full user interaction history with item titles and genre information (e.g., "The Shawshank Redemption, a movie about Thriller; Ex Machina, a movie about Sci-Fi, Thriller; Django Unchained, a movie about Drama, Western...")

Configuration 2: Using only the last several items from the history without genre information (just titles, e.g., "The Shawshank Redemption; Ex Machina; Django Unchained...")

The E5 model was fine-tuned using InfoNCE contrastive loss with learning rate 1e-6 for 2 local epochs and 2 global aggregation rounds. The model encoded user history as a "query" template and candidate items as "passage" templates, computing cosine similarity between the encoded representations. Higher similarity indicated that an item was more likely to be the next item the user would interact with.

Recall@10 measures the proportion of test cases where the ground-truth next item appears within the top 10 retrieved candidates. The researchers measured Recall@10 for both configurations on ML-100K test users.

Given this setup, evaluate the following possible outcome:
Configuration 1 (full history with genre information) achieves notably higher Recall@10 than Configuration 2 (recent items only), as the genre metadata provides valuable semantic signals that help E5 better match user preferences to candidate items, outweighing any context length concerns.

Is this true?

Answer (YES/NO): NO